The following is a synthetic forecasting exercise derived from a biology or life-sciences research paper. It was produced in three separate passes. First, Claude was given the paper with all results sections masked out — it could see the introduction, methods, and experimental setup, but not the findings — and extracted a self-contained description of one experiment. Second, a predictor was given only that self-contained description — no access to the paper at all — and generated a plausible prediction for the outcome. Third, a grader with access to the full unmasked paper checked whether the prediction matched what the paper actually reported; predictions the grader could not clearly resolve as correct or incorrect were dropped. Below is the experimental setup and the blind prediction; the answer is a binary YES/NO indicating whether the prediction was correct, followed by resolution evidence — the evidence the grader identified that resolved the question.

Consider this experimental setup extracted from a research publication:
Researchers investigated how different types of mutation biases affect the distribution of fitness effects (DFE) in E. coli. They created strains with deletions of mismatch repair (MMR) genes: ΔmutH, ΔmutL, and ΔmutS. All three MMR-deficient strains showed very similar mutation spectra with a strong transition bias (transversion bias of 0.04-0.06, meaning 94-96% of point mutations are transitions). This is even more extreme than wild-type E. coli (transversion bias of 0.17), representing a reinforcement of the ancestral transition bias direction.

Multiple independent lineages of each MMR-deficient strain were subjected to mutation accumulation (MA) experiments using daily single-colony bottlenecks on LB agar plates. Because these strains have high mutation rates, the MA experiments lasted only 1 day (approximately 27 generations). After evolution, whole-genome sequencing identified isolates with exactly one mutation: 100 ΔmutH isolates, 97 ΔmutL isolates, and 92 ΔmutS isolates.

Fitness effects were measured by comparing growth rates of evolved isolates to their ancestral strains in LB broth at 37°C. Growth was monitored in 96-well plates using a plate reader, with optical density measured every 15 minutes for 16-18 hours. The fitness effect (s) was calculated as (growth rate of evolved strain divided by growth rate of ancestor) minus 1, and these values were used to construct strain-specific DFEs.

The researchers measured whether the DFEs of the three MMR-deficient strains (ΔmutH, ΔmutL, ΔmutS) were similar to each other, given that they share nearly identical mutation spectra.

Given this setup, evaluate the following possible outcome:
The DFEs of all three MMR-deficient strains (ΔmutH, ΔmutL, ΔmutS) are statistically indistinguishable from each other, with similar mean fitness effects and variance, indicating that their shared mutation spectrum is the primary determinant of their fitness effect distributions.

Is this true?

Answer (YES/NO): NO